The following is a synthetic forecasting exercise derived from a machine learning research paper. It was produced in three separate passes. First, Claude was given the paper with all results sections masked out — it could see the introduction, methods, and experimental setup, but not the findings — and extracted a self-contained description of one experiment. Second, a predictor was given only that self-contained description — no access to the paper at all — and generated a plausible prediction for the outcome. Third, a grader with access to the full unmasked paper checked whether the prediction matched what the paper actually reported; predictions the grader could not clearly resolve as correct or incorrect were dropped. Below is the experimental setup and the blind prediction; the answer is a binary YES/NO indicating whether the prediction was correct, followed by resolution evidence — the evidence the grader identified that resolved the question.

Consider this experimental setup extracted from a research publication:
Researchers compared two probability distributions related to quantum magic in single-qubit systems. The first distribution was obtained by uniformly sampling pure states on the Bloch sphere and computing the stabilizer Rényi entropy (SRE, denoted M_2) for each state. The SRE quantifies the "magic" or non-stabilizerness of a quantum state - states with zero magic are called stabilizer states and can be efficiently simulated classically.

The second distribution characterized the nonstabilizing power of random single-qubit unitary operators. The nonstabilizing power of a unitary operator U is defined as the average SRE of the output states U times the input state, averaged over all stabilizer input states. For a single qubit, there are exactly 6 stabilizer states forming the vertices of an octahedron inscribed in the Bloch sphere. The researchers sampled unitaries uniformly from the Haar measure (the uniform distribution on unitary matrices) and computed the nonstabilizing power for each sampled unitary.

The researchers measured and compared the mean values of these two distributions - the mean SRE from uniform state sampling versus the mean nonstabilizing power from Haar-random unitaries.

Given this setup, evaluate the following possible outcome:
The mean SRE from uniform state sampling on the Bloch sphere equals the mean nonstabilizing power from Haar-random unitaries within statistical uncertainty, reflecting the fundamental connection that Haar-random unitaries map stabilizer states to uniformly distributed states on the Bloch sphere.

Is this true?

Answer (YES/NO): YES